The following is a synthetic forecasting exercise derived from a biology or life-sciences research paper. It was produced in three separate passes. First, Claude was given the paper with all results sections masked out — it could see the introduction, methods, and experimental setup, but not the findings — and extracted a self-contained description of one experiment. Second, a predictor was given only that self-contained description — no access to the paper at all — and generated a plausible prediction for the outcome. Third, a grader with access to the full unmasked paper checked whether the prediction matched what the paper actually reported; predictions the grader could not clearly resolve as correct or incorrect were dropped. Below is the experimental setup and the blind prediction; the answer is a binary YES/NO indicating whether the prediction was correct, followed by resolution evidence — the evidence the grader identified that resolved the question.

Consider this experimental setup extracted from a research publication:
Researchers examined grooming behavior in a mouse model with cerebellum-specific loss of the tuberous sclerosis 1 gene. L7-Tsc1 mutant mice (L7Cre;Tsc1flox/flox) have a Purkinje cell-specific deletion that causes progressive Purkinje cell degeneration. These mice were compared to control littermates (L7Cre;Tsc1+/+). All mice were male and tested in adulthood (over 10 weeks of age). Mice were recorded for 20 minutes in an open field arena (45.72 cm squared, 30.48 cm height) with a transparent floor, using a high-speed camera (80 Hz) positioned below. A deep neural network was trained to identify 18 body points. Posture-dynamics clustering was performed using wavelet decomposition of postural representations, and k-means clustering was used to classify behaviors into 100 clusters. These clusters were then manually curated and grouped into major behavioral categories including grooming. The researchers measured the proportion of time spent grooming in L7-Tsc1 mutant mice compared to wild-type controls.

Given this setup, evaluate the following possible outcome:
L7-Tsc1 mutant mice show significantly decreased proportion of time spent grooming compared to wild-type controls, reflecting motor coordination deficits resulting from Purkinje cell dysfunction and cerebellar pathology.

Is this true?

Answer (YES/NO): YES